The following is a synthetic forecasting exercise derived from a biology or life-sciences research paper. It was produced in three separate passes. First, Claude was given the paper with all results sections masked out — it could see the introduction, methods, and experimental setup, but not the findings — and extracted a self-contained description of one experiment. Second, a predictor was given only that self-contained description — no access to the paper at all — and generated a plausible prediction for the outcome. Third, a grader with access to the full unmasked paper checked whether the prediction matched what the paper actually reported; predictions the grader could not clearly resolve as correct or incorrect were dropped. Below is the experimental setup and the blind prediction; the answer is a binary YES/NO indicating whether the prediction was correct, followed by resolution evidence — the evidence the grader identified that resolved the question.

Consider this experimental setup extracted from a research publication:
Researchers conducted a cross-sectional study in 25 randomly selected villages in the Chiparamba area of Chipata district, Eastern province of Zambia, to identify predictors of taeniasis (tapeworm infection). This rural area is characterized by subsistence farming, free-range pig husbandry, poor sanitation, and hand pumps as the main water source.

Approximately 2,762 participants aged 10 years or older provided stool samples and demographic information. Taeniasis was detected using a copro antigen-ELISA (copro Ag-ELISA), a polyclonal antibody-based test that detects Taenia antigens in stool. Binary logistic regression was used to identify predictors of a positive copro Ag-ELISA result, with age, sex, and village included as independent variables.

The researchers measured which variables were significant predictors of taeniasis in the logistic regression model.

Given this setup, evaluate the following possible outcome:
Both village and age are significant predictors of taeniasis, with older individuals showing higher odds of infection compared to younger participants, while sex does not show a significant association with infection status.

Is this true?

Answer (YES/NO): NO